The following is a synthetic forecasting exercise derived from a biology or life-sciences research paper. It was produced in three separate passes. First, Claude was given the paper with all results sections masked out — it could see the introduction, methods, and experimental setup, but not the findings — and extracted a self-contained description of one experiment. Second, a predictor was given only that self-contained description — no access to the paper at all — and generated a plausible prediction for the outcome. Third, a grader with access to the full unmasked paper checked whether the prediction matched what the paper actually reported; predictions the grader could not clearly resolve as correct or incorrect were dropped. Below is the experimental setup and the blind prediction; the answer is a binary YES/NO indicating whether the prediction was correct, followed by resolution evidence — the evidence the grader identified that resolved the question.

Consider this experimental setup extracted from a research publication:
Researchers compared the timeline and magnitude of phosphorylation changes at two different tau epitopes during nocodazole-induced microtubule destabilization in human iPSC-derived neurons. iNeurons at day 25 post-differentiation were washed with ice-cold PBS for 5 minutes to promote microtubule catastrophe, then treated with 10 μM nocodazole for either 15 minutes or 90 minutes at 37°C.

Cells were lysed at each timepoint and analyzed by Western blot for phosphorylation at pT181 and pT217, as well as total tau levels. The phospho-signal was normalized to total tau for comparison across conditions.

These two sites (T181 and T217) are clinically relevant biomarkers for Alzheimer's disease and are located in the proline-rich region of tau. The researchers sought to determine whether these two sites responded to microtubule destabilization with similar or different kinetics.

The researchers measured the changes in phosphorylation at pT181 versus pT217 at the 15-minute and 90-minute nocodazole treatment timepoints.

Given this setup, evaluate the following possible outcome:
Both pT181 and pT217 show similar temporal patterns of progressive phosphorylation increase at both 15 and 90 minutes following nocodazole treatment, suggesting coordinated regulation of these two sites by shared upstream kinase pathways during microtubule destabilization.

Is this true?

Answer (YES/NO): NO